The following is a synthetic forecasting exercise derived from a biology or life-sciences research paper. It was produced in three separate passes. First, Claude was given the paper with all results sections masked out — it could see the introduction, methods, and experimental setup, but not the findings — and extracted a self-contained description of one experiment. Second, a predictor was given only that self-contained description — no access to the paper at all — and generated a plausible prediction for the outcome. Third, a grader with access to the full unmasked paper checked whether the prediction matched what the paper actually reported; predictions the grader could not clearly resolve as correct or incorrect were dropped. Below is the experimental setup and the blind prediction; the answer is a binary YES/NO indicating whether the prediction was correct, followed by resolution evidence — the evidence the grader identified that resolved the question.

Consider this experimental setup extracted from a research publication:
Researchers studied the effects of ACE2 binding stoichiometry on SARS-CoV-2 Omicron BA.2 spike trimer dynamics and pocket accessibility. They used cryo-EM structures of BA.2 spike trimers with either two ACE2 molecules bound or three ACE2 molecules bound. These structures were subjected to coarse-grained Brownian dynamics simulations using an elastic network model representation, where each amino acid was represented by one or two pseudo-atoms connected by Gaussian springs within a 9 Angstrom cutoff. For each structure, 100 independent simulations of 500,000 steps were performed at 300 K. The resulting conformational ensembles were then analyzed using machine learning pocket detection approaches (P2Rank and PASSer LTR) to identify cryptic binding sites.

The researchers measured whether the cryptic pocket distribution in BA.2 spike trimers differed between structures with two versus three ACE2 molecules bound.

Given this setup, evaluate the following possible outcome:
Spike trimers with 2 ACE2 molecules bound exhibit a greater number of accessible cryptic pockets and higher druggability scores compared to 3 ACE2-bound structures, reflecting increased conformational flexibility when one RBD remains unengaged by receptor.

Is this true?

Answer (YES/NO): YES